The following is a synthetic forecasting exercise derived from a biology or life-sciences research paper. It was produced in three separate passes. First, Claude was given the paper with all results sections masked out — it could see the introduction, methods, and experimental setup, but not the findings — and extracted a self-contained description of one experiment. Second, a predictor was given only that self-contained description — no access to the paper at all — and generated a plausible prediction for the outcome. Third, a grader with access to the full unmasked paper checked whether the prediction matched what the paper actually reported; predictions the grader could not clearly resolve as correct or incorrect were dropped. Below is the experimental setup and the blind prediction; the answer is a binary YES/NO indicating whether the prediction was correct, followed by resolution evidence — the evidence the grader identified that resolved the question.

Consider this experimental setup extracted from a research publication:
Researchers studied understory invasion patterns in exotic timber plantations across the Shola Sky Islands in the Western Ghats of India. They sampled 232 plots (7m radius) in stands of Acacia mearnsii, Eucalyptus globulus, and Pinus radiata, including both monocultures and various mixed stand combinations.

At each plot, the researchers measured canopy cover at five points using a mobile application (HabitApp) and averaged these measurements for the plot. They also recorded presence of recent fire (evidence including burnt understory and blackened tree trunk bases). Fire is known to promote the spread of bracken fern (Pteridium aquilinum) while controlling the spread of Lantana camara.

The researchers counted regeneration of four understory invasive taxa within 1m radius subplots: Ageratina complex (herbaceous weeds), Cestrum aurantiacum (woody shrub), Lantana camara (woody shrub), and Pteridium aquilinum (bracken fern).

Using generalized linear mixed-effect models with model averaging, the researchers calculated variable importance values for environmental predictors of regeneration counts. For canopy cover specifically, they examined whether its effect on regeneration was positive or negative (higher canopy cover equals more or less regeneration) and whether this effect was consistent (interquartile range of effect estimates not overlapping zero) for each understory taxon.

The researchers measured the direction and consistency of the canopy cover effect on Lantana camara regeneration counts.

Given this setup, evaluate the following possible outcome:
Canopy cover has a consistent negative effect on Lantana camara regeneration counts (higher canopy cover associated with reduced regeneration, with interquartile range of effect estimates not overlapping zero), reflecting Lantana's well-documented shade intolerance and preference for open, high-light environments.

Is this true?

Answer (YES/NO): NO